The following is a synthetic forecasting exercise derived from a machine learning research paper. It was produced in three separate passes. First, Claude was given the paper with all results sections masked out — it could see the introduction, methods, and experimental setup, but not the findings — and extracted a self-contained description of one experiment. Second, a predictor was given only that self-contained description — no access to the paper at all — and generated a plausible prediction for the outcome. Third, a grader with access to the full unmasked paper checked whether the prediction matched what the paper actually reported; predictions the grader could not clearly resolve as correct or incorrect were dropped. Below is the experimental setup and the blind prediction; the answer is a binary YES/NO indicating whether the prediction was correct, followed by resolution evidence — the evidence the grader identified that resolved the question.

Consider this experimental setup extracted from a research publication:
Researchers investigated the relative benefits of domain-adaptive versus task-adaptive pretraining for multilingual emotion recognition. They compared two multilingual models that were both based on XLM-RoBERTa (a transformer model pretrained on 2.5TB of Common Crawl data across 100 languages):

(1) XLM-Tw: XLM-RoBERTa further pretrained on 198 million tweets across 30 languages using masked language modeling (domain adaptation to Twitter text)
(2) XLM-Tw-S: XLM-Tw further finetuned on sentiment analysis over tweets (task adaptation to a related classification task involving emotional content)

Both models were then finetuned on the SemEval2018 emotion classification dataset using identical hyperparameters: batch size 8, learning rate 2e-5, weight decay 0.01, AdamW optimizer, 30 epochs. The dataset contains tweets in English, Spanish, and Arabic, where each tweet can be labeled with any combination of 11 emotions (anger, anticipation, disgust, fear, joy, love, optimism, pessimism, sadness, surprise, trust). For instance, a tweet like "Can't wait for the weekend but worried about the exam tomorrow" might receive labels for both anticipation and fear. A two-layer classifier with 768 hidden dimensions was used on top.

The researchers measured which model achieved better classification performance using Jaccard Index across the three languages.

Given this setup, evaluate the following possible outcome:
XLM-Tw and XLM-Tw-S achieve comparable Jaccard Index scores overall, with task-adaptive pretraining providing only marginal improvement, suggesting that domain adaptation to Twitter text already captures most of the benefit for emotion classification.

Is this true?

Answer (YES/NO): NO